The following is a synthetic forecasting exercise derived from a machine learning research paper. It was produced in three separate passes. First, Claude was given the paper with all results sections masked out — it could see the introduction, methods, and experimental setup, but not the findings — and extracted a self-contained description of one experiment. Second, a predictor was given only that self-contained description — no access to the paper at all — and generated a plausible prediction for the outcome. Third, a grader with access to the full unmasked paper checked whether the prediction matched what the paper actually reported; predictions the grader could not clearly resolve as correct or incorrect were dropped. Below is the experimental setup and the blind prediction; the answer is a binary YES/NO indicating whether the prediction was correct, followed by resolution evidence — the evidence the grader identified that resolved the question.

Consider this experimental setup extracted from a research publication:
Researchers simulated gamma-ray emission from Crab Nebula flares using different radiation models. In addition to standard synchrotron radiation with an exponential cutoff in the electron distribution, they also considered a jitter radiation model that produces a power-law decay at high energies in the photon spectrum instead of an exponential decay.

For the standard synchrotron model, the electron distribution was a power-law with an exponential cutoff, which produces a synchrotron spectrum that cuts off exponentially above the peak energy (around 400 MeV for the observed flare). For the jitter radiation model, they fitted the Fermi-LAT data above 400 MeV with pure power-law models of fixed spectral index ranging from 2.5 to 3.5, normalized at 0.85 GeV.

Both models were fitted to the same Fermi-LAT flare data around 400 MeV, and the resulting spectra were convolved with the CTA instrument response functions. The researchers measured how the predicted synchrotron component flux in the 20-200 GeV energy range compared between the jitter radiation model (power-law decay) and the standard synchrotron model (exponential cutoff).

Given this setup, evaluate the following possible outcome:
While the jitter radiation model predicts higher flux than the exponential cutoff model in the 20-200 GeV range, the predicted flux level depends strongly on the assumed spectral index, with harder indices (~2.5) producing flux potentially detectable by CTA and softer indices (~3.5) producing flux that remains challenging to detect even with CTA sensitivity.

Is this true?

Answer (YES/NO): NO